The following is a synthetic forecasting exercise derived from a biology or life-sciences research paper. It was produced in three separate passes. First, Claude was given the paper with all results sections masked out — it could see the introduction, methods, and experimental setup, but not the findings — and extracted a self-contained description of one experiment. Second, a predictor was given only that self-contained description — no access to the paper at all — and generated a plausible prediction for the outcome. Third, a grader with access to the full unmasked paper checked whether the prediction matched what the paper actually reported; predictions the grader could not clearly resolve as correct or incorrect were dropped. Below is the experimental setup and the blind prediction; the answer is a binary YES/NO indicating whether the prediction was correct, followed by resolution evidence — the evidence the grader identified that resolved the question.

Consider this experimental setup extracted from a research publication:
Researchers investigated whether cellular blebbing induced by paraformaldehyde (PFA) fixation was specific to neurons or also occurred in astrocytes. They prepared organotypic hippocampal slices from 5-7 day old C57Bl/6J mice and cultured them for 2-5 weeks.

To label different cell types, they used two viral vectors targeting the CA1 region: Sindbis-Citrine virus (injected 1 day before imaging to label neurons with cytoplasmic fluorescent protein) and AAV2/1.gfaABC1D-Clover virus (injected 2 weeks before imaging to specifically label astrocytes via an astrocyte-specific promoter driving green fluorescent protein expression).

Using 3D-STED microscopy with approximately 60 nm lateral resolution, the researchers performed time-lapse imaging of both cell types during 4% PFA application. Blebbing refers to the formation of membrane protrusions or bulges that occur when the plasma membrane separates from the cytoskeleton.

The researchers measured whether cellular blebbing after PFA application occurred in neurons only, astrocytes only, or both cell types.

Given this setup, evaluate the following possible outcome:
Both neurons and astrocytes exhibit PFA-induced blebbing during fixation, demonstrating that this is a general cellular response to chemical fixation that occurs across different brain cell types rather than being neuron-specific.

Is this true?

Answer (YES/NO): NO